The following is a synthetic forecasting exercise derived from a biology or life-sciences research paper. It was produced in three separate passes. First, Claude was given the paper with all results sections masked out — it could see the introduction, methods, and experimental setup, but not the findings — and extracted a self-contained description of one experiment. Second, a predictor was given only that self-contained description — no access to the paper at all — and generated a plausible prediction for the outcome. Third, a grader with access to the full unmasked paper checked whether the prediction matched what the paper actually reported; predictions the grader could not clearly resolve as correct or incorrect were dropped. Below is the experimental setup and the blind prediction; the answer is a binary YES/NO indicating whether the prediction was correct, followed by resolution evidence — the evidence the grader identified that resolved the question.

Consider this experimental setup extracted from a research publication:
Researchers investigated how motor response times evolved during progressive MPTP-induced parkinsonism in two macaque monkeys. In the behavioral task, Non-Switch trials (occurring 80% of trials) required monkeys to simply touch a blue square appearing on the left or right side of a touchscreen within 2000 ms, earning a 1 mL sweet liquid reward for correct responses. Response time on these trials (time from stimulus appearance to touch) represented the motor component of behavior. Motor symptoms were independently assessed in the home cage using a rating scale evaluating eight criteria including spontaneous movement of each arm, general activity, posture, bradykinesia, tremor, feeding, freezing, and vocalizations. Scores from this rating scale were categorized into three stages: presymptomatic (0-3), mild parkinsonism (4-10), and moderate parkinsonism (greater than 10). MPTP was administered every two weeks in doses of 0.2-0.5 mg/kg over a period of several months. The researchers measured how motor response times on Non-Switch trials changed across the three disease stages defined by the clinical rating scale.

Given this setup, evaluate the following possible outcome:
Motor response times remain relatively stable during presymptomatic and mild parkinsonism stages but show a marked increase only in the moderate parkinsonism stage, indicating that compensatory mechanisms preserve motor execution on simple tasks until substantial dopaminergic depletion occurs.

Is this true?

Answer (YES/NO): YES